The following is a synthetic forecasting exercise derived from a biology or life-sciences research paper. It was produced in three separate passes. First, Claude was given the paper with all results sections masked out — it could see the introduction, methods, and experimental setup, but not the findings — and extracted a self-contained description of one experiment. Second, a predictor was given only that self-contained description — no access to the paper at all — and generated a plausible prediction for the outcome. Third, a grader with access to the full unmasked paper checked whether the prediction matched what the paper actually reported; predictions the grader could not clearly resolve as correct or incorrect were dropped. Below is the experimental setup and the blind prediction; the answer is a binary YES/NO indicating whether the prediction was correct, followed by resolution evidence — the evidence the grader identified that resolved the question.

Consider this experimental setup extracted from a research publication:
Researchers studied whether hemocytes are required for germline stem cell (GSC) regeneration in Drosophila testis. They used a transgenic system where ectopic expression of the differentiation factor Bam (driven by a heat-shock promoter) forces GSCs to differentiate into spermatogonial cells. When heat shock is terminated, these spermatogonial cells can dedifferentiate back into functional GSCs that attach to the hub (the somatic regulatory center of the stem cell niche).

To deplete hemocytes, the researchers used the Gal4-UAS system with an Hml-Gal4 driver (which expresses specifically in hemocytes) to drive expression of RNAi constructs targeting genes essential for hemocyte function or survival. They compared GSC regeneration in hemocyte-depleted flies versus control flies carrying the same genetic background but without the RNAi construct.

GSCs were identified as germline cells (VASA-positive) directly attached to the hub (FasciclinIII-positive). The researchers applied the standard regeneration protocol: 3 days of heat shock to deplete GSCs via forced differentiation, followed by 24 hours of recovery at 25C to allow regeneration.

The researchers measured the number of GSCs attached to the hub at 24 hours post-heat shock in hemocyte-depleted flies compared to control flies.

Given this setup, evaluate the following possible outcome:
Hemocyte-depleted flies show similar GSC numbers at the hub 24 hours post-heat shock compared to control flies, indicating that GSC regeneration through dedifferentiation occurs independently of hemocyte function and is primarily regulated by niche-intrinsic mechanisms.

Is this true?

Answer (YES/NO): NO